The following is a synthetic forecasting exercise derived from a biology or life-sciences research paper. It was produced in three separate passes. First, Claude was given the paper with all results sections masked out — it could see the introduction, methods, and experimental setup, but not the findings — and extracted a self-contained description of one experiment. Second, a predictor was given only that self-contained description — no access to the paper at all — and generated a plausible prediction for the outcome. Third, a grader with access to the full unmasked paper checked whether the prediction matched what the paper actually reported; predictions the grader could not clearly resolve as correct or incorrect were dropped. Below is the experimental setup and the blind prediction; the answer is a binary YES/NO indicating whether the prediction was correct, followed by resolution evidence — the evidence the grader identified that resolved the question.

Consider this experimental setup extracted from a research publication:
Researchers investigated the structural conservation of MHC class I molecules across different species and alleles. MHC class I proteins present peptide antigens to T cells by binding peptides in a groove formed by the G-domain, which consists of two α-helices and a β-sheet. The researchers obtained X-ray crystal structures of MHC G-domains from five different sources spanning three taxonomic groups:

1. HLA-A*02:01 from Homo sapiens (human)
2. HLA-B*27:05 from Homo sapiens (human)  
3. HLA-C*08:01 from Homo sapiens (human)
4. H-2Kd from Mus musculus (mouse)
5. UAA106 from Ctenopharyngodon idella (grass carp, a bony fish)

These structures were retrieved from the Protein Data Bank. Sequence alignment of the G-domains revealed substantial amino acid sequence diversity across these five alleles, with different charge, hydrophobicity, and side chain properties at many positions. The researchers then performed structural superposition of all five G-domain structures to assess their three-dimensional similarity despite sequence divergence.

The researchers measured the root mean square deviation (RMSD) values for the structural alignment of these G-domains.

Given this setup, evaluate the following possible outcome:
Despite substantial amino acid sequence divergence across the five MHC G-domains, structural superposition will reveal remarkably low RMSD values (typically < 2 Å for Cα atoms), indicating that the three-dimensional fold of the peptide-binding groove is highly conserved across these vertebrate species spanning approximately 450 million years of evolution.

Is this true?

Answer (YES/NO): YES